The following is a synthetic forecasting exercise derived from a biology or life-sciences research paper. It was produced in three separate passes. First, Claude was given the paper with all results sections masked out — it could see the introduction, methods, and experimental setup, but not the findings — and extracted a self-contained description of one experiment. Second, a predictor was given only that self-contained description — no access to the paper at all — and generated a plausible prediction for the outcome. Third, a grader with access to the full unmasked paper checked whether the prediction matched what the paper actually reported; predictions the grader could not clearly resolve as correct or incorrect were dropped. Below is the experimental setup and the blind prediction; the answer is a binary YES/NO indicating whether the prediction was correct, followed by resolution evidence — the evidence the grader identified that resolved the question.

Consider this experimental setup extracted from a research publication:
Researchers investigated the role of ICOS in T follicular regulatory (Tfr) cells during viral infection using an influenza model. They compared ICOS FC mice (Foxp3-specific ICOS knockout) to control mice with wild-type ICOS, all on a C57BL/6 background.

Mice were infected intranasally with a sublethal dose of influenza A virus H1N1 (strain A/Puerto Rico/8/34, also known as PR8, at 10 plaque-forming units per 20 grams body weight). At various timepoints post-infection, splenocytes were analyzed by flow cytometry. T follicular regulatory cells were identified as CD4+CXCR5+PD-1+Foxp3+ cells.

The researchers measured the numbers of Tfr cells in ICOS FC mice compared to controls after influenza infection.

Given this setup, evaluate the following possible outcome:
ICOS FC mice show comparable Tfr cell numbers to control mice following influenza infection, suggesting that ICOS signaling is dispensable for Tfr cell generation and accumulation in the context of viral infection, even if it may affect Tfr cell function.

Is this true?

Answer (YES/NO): NO